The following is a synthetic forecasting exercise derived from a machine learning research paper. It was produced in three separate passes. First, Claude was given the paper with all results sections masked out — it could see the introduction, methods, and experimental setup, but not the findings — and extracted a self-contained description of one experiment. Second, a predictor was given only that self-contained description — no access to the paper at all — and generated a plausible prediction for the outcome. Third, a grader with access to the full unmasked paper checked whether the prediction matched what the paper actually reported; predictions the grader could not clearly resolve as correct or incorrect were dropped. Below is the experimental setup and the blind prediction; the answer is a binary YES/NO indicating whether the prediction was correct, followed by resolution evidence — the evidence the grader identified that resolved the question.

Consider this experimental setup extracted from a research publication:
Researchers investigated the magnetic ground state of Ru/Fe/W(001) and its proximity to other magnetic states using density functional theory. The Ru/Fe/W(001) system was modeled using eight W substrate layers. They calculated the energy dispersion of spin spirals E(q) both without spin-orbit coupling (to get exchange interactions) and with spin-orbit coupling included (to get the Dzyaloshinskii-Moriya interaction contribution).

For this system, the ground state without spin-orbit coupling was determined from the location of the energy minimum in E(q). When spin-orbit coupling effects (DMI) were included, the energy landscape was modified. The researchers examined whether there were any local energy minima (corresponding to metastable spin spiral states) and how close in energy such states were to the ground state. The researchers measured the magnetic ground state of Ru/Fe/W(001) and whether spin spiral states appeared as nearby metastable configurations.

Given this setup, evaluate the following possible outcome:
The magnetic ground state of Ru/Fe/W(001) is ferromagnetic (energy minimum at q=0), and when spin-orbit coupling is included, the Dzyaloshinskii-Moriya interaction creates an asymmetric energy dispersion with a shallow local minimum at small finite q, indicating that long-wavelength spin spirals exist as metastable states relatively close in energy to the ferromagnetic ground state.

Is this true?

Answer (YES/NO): NO